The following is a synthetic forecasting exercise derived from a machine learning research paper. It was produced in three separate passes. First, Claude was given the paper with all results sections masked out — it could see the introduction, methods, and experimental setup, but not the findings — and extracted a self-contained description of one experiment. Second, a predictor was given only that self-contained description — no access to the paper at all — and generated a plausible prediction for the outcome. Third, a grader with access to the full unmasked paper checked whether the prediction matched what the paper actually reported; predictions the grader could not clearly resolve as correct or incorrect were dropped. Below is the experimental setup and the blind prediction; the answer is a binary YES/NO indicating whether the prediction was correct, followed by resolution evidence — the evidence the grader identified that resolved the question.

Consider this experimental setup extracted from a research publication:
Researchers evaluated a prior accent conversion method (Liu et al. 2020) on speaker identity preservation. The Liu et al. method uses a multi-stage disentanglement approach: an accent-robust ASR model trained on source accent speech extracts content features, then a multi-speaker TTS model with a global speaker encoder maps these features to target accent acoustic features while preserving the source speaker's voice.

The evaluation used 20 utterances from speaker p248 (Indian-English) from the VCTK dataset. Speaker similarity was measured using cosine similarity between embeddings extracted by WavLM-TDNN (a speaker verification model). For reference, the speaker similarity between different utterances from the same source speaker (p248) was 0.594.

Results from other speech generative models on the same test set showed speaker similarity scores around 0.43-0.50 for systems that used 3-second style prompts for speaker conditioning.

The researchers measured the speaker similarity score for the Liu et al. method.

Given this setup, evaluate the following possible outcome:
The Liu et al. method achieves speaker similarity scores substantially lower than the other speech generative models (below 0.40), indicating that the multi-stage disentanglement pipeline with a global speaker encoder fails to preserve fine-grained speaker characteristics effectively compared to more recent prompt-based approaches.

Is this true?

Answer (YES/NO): YES